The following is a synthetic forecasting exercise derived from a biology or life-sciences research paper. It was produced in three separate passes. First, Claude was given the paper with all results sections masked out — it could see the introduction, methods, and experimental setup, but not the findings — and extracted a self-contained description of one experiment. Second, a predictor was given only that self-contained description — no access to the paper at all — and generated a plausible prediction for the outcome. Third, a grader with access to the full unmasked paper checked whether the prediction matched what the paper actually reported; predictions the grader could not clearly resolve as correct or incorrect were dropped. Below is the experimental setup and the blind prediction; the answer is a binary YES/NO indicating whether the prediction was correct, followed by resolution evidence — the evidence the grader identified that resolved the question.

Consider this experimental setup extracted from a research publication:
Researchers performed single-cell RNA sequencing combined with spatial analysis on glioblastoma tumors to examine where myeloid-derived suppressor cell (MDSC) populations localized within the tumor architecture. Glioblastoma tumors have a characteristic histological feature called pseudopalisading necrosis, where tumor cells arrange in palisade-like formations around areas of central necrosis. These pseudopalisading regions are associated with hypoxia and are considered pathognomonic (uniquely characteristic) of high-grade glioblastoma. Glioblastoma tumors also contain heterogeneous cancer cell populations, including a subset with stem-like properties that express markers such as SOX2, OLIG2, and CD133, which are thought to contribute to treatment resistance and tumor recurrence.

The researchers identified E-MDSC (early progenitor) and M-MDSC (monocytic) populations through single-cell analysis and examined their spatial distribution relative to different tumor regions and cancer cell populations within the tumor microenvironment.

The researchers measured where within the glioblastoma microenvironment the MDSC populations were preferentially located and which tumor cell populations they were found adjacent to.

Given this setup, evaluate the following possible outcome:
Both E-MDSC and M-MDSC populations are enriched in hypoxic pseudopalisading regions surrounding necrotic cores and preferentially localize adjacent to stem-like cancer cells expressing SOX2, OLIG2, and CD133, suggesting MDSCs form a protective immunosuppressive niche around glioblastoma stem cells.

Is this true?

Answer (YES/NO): NO